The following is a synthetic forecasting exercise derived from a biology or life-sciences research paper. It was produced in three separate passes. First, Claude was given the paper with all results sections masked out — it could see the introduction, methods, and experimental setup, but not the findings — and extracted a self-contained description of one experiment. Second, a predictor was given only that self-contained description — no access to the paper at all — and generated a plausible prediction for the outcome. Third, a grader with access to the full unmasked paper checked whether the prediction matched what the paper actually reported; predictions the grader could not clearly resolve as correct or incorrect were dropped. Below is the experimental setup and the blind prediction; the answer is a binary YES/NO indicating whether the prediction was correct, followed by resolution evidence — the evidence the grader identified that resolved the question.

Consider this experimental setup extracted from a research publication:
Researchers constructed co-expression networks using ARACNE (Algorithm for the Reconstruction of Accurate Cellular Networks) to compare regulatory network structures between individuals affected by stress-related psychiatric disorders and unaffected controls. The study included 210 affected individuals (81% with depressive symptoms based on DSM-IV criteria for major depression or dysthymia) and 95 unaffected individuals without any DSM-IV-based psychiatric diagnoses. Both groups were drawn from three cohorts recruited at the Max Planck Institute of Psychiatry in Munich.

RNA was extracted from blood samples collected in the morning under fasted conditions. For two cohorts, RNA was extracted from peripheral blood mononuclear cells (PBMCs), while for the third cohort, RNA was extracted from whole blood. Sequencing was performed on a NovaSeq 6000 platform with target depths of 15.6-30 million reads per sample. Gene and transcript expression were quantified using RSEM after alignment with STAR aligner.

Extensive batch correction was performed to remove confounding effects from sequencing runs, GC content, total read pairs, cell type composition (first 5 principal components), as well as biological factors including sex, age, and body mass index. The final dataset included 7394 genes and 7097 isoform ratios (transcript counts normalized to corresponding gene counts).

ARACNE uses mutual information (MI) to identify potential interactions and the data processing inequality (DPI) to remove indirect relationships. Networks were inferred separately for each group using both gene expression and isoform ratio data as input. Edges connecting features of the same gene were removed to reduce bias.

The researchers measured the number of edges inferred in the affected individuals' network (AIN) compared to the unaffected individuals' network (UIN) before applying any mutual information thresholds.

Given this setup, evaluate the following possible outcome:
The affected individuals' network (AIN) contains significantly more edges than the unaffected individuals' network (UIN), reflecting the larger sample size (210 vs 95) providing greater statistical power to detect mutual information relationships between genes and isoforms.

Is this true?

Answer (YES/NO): NO